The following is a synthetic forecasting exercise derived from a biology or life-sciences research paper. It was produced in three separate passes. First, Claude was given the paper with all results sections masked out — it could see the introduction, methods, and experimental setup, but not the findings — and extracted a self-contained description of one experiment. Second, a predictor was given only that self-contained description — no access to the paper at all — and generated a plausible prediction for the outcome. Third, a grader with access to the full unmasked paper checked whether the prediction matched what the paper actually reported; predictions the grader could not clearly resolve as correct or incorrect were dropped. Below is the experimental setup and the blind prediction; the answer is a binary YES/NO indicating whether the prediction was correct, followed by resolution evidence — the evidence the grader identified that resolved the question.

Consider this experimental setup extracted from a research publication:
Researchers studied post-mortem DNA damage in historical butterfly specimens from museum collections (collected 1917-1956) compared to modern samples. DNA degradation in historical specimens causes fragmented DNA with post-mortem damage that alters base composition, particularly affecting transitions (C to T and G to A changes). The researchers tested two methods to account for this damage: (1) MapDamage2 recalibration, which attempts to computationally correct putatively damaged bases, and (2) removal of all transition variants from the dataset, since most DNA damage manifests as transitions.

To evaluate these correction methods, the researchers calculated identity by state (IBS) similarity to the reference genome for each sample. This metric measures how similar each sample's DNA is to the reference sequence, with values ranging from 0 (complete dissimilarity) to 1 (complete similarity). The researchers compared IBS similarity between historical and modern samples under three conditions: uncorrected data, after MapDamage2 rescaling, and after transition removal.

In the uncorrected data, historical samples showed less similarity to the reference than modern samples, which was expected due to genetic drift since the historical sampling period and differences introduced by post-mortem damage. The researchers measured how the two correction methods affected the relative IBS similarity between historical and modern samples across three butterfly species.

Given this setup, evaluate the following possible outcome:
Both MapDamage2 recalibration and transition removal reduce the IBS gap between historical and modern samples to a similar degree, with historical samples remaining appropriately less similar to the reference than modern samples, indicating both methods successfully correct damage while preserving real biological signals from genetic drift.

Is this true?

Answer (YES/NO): NO